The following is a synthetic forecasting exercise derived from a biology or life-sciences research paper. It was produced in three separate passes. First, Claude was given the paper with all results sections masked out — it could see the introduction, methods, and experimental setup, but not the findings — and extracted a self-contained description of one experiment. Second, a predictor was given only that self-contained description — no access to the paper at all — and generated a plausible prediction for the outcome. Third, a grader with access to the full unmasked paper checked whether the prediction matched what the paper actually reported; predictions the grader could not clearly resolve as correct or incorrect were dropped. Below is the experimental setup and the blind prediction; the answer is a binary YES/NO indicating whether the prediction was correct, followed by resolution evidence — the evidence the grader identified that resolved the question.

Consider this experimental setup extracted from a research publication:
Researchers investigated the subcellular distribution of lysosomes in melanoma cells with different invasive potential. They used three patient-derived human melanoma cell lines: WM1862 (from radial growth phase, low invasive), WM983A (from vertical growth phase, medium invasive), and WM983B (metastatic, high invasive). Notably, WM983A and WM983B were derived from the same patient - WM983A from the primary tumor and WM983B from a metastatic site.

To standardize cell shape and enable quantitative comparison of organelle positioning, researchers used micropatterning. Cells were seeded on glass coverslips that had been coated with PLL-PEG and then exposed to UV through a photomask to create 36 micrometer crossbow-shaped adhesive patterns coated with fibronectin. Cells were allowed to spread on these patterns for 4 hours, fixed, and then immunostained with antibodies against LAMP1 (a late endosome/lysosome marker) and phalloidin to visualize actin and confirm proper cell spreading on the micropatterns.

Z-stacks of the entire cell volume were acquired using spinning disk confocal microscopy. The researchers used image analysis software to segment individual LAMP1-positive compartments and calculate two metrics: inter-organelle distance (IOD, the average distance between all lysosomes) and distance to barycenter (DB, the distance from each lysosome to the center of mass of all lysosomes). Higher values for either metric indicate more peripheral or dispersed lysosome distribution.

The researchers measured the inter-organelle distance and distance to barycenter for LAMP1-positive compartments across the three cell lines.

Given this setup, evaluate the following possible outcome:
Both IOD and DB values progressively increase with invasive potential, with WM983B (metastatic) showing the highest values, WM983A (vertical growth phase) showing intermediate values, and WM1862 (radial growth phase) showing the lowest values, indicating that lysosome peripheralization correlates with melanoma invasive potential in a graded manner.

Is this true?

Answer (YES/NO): YES